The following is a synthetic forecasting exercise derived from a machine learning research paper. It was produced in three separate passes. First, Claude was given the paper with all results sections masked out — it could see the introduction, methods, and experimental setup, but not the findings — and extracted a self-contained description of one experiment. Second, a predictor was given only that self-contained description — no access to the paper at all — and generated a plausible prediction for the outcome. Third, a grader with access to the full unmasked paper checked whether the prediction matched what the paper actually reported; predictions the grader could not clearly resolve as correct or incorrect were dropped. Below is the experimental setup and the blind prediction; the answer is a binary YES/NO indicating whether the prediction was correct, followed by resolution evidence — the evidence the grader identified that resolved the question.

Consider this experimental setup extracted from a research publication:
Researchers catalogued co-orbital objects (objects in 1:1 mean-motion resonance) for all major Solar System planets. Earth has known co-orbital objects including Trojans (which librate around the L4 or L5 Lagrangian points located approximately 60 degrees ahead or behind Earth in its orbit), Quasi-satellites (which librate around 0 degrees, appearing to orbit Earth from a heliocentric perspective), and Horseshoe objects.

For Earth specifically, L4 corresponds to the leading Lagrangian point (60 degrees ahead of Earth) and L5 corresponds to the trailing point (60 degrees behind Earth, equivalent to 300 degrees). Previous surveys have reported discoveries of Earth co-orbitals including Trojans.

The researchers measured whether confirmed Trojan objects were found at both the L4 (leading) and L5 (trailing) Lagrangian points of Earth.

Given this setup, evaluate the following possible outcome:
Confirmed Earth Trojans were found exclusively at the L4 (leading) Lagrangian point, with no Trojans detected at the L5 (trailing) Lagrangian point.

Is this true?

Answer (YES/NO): YES